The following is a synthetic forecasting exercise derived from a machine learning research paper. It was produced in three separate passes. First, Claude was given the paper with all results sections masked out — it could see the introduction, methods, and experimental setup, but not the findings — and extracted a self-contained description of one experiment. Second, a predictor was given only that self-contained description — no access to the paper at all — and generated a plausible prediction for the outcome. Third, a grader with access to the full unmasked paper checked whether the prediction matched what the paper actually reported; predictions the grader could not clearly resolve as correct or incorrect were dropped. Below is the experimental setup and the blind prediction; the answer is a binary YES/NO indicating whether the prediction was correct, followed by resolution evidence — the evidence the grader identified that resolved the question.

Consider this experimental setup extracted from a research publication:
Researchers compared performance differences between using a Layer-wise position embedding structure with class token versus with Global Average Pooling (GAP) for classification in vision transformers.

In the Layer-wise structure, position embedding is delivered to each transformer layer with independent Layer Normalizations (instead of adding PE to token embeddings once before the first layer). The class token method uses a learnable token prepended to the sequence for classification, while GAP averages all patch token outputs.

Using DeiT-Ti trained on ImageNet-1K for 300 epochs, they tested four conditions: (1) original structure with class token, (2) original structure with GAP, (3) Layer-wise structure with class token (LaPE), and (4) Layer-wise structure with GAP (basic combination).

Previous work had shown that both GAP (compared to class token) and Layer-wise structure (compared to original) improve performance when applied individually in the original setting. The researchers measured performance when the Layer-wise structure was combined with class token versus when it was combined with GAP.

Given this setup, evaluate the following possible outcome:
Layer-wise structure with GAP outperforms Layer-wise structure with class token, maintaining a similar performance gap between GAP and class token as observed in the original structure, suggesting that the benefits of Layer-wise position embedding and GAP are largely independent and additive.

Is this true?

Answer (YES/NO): NO